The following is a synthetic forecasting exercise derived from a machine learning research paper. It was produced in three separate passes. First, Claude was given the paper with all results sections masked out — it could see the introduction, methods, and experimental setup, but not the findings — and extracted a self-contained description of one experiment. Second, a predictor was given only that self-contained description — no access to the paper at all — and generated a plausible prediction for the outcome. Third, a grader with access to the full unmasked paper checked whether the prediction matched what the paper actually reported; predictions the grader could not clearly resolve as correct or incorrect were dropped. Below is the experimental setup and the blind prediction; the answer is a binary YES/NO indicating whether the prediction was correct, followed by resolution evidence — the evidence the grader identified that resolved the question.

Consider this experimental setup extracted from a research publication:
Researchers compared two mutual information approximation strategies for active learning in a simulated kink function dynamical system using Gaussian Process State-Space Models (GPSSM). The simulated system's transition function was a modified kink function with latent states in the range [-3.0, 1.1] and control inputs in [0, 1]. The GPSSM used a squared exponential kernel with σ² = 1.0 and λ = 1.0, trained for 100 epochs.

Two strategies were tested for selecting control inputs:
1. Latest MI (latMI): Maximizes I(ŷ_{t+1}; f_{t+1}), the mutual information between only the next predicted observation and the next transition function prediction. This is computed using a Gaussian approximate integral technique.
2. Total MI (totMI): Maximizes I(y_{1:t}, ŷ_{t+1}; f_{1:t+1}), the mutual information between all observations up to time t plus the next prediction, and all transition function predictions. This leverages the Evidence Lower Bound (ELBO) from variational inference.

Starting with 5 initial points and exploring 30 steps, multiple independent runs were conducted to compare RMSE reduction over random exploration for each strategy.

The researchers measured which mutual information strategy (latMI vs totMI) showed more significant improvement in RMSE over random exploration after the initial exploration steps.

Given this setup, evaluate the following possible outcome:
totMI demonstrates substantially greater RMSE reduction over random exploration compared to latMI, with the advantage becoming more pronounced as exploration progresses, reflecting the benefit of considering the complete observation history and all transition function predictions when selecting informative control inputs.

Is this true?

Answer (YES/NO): YES